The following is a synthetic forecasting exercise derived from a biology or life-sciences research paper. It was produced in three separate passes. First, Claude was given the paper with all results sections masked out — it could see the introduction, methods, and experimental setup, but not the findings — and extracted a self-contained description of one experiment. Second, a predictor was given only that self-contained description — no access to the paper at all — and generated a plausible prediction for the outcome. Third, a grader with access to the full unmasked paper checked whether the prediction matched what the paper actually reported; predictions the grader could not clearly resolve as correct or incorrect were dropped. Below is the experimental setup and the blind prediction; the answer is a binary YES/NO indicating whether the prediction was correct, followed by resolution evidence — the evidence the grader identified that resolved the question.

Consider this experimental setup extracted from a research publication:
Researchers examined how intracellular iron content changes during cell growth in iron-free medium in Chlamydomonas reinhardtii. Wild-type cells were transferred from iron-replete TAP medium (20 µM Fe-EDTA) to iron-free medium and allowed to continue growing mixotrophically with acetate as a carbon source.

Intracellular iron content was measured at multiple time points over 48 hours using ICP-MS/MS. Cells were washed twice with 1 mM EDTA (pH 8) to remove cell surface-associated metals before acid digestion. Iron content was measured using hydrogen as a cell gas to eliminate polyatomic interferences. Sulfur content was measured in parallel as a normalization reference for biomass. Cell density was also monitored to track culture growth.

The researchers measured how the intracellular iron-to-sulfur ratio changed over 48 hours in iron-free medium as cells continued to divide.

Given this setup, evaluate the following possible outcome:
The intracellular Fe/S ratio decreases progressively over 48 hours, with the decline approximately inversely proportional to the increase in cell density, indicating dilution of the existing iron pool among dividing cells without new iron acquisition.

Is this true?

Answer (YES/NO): NO